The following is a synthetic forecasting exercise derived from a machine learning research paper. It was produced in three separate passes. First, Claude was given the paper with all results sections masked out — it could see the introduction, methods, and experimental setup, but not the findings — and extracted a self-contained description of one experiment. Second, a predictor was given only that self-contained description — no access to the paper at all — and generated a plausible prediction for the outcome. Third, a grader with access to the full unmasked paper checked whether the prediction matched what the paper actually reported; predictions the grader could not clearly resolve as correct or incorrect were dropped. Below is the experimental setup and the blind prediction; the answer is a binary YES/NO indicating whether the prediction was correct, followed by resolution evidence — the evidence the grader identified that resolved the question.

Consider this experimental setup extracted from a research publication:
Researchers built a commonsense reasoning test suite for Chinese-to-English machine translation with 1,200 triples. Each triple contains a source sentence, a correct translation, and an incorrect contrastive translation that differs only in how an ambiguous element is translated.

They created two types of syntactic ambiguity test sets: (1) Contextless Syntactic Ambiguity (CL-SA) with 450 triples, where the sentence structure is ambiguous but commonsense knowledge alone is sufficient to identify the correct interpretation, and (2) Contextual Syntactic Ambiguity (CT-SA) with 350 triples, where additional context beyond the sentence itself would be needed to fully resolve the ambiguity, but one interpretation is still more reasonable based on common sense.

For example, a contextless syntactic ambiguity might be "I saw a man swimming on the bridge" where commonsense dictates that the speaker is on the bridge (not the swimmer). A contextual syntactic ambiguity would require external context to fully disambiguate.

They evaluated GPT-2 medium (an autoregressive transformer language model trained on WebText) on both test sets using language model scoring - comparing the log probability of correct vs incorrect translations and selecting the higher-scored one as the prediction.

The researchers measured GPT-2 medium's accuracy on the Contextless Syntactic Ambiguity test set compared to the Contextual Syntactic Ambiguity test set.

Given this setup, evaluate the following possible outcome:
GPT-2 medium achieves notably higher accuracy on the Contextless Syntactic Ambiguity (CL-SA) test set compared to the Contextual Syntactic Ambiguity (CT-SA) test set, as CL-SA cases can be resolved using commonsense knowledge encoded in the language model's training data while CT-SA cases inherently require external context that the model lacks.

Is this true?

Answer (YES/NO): NO